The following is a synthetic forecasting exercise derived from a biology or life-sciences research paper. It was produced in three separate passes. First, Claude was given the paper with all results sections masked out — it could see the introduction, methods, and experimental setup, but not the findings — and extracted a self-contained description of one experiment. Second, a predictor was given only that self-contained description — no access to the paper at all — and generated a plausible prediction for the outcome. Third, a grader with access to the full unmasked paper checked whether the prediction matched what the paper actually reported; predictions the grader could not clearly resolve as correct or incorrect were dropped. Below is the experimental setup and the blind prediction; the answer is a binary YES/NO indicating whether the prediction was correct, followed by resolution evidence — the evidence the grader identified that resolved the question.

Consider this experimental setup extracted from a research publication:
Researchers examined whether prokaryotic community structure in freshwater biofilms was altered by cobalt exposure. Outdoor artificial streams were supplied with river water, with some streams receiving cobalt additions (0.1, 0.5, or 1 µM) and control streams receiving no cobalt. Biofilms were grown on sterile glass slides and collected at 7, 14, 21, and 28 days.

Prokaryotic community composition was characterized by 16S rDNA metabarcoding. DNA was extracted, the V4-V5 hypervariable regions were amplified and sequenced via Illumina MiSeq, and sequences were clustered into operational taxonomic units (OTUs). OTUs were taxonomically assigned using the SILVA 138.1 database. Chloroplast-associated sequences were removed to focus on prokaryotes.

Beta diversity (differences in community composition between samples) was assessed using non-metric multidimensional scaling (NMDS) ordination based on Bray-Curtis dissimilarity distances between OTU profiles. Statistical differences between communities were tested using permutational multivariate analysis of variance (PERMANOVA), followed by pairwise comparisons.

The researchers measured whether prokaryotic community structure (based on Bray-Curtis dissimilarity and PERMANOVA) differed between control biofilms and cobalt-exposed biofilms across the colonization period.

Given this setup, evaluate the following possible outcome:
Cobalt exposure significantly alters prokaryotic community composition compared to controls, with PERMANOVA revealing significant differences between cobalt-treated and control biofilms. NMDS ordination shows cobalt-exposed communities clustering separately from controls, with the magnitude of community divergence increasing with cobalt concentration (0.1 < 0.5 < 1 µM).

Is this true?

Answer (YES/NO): NO